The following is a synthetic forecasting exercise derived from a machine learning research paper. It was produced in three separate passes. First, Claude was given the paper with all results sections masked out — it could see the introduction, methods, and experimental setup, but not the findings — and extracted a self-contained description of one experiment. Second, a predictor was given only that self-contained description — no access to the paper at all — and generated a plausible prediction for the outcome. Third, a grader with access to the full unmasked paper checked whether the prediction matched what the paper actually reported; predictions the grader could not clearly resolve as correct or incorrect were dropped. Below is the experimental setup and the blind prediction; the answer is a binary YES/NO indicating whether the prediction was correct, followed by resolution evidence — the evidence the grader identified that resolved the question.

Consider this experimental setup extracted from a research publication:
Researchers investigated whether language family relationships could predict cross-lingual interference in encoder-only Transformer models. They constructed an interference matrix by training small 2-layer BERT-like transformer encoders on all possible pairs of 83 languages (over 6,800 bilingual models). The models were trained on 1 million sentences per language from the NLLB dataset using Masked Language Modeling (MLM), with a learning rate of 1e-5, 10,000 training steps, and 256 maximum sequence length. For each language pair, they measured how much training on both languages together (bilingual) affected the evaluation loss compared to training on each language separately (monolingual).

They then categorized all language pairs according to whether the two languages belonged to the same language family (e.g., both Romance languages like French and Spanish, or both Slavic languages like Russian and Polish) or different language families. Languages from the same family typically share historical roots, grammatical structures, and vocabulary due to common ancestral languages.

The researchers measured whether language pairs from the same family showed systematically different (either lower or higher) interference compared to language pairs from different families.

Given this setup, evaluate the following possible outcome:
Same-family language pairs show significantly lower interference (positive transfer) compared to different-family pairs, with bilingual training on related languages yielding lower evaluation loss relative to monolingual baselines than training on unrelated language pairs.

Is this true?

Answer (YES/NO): NO